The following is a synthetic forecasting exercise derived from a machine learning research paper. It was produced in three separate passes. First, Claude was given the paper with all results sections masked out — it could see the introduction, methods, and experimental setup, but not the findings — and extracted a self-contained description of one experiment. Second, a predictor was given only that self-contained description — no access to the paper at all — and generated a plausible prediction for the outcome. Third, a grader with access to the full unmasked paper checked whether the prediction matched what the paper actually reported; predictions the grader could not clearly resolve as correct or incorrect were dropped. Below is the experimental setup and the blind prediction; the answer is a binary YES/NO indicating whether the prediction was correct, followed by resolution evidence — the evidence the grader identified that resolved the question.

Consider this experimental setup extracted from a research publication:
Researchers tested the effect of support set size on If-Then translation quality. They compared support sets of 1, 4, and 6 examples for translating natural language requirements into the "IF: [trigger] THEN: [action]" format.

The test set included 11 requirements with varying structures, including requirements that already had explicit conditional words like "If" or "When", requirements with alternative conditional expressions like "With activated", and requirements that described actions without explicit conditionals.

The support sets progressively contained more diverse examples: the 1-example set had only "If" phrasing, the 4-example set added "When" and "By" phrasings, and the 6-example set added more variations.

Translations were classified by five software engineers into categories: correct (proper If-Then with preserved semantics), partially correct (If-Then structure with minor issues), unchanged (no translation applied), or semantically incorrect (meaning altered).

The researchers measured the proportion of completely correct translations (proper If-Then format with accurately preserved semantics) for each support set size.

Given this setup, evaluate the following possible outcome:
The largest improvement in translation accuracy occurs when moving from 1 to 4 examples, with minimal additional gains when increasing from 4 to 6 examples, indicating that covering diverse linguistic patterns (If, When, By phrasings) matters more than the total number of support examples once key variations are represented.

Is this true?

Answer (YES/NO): YES